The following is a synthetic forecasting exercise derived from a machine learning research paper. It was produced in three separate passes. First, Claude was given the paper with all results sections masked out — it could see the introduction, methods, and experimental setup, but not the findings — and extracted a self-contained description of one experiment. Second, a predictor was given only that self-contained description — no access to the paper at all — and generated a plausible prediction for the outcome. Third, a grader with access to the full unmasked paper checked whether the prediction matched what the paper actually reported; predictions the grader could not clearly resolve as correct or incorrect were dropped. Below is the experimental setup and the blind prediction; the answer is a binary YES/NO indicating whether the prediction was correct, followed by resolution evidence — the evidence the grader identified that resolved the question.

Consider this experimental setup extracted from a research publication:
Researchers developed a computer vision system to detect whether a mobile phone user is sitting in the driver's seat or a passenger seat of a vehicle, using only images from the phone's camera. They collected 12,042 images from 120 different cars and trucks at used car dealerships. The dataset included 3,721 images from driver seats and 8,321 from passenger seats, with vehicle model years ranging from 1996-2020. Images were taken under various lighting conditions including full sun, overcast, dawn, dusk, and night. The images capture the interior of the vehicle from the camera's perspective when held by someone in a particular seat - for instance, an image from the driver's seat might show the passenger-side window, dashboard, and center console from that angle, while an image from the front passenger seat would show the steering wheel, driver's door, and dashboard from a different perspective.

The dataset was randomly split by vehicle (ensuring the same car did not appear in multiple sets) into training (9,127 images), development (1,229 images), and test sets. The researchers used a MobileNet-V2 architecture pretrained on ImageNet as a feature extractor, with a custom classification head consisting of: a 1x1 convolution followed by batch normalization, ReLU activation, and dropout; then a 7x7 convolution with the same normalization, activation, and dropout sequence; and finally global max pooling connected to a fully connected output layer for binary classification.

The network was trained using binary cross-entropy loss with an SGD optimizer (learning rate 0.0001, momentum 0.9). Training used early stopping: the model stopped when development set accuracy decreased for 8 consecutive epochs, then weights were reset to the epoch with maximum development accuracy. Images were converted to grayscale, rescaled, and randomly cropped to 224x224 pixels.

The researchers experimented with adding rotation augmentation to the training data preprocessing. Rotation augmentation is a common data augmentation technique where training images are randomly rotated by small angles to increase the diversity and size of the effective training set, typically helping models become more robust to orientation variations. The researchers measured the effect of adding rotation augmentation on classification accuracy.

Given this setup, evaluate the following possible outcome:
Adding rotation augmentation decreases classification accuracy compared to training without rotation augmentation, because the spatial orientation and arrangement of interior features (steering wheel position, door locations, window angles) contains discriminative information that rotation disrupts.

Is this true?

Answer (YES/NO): YES